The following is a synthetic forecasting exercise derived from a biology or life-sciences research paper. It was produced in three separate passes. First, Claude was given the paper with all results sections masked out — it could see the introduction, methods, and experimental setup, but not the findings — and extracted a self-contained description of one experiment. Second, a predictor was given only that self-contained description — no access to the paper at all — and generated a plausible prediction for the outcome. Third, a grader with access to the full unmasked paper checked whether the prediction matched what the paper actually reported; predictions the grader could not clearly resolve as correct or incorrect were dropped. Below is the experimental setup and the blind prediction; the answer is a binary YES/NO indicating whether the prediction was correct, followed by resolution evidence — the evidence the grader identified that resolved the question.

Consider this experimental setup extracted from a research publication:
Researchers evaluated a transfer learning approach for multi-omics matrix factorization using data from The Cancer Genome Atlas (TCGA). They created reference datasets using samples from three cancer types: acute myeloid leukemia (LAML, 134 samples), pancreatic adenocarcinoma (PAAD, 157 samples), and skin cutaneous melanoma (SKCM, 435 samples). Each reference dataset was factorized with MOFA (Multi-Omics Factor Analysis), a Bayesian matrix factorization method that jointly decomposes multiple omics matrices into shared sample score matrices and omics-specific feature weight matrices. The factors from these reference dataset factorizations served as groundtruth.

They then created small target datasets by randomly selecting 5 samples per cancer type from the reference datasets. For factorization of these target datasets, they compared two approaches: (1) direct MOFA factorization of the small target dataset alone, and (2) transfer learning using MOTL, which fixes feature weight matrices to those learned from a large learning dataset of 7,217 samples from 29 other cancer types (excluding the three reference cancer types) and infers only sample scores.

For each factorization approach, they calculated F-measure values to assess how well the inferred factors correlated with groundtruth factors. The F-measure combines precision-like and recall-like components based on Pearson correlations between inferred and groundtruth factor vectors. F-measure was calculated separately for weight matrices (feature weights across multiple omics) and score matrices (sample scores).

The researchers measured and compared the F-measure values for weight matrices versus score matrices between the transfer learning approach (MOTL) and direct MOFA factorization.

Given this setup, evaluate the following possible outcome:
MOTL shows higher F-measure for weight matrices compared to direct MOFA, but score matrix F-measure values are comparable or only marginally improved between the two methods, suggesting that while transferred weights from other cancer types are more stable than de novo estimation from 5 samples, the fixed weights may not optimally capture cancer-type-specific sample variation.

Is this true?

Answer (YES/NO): NO